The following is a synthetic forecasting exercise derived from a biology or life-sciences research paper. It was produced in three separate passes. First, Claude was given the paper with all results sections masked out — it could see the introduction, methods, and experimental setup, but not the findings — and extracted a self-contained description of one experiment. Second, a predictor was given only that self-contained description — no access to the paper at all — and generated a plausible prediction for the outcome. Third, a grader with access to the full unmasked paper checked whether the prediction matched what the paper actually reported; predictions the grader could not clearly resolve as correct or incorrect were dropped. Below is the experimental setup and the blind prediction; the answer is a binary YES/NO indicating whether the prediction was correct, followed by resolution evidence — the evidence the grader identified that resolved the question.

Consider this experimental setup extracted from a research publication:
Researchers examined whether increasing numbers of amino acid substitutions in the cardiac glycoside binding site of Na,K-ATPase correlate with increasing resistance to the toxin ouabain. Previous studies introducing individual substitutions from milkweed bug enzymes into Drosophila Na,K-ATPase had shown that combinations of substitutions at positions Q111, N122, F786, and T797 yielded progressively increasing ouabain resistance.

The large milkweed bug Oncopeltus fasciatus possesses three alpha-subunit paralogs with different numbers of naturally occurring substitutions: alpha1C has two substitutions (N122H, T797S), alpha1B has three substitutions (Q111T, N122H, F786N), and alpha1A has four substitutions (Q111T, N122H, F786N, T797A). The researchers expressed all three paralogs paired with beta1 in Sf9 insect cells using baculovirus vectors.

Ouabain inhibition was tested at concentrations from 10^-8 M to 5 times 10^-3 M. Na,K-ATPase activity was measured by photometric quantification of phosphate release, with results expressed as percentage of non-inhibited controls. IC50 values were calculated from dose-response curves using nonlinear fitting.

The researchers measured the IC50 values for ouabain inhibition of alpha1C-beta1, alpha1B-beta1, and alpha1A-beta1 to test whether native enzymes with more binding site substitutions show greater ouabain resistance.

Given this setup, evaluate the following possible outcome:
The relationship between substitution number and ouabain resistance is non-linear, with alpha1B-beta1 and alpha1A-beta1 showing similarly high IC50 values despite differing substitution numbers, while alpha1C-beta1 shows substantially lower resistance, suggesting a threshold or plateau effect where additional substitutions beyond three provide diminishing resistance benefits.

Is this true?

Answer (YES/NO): NO